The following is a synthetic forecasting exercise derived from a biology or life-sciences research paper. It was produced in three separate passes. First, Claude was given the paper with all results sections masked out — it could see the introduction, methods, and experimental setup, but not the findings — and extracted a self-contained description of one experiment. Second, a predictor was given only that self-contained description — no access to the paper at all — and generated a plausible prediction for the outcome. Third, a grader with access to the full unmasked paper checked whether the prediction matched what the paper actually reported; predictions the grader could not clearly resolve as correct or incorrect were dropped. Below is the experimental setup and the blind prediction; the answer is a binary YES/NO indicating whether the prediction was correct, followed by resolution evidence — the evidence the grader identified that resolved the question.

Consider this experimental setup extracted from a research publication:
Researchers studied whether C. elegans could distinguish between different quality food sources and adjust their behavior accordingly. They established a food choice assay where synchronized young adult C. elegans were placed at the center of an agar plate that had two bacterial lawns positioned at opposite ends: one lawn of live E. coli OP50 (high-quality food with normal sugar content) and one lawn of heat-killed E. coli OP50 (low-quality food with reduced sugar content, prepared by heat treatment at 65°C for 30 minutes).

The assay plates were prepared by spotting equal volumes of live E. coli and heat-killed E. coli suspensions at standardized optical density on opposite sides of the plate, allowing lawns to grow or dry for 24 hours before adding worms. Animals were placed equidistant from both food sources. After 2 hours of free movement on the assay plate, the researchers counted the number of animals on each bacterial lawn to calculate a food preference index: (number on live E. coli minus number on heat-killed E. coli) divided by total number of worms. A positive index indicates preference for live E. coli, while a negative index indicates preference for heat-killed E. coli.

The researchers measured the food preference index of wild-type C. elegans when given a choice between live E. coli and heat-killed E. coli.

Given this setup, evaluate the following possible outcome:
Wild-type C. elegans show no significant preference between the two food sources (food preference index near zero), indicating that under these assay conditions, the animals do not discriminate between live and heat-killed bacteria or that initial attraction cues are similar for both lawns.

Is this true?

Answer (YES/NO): YES